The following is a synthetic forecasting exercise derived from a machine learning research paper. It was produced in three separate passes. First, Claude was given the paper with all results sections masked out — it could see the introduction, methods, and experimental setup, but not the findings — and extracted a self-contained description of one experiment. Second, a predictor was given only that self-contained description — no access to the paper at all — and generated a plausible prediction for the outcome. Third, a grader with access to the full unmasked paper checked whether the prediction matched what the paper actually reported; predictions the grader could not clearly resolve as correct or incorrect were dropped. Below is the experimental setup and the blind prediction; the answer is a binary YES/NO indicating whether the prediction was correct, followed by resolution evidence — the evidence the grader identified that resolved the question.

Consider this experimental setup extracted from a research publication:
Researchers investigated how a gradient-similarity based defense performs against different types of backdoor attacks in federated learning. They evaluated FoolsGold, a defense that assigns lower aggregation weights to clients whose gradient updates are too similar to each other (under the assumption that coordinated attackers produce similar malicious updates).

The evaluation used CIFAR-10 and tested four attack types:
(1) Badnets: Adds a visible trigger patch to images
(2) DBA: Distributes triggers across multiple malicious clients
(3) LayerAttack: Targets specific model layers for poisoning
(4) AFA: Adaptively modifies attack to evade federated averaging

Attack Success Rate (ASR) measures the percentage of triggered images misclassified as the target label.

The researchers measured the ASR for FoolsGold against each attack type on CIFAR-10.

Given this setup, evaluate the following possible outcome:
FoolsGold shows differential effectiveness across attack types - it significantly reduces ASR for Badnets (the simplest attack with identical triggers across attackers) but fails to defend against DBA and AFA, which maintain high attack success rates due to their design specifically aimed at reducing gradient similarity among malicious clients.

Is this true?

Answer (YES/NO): NO